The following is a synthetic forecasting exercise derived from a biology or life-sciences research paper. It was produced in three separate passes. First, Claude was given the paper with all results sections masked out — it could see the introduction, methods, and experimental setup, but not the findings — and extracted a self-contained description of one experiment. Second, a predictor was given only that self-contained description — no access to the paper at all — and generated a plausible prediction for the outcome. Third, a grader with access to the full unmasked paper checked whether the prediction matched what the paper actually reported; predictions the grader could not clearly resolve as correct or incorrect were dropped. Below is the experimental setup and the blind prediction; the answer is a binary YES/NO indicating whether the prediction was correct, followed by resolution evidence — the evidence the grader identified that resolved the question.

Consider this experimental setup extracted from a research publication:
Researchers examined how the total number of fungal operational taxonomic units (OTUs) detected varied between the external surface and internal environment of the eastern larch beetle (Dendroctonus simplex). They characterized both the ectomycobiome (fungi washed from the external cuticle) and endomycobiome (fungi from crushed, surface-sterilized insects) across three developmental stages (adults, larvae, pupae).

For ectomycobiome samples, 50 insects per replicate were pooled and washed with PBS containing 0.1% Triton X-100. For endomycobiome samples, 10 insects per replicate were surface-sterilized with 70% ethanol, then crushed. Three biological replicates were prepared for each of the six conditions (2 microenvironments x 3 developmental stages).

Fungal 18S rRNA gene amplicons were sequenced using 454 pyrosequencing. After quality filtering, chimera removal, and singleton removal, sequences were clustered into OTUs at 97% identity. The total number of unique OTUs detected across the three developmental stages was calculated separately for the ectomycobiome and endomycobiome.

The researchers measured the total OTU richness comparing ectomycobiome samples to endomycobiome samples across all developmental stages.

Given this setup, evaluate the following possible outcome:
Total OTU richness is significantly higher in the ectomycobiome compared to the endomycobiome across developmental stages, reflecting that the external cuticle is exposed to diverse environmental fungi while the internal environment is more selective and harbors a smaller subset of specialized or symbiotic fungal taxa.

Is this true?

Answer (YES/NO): NO